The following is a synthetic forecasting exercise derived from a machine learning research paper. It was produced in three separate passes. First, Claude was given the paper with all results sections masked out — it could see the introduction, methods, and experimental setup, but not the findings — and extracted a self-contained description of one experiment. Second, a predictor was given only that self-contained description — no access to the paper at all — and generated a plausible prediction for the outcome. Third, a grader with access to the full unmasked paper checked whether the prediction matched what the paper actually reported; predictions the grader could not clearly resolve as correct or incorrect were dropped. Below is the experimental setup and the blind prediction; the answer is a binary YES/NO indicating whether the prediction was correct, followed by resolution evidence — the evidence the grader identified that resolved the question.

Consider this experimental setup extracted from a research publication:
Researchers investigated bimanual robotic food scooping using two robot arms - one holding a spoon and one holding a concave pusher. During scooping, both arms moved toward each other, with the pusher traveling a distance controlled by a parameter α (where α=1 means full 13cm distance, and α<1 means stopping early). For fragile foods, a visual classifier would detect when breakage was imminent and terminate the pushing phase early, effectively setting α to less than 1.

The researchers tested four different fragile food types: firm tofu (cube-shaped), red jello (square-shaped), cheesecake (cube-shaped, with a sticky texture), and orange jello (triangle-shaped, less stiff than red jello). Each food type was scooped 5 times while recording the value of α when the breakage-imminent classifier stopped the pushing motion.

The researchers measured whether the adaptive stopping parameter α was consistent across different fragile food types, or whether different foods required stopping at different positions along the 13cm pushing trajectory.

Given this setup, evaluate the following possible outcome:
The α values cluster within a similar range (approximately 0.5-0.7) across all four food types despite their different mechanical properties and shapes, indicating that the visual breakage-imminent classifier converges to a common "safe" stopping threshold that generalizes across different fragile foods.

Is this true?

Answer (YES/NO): NO